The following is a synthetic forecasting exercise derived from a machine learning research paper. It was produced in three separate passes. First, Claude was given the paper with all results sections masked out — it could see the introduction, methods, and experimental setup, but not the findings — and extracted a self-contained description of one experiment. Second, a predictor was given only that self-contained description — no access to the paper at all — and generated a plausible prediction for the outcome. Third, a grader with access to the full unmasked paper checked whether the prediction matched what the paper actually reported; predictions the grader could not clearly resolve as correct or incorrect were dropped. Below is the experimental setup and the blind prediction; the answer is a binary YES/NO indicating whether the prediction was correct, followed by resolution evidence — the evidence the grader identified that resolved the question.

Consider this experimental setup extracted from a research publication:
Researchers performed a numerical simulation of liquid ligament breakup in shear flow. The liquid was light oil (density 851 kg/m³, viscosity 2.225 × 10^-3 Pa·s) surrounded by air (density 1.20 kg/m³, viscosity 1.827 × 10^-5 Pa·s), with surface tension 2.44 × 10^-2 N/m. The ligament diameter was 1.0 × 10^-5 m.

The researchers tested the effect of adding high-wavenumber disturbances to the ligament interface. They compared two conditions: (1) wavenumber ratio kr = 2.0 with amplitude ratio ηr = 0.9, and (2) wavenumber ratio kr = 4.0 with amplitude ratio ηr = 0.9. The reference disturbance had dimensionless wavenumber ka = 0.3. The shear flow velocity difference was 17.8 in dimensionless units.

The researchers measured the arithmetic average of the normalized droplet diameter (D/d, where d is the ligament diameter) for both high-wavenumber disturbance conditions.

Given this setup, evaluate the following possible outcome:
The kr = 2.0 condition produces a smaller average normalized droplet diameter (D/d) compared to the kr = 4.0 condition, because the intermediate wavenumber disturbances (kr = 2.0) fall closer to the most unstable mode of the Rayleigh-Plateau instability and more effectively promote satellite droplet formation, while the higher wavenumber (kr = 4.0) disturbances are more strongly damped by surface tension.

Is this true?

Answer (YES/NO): YES